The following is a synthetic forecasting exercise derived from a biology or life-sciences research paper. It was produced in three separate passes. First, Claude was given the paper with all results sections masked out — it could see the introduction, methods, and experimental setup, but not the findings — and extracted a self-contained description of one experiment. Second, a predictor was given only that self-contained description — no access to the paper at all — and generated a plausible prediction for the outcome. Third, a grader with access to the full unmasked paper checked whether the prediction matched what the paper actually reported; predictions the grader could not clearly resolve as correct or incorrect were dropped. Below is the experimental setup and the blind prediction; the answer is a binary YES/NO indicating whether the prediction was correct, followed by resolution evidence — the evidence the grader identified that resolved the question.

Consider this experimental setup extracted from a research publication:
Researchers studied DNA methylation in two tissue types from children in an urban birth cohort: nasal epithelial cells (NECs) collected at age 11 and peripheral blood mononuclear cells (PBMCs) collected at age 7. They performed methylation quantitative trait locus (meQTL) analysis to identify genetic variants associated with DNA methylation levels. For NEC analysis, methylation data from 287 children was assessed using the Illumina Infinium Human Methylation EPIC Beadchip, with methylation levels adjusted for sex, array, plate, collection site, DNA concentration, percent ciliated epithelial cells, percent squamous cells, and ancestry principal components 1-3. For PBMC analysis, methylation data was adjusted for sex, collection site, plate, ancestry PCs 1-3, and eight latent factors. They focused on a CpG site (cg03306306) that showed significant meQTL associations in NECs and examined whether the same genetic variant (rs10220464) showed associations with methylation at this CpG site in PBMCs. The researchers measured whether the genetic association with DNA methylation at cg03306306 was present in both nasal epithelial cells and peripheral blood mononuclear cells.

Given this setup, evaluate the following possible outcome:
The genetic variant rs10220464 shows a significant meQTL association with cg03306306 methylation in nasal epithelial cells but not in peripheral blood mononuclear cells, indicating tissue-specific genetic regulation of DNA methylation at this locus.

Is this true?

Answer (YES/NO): YES